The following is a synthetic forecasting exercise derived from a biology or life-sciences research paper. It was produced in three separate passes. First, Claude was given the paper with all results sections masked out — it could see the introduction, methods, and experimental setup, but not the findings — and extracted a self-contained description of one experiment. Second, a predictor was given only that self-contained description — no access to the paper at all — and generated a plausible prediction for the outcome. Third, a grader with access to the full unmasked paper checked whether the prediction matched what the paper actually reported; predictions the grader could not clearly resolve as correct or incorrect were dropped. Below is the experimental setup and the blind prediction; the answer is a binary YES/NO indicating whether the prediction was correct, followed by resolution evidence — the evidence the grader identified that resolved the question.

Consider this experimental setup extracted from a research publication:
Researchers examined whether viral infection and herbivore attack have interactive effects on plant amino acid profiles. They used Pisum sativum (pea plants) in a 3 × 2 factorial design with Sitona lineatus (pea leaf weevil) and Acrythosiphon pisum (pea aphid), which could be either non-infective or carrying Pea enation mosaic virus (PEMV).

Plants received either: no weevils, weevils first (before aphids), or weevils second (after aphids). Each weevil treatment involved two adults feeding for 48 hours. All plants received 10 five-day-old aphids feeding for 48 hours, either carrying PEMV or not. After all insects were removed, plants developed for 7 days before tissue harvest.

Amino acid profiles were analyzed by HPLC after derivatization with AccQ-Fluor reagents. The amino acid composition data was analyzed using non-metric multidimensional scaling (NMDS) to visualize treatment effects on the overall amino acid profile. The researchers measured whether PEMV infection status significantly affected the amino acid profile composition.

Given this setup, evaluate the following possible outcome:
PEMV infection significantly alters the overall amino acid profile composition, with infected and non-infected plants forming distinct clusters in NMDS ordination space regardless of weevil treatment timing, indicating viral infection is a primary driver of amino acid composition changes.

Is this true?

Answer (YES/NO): NO